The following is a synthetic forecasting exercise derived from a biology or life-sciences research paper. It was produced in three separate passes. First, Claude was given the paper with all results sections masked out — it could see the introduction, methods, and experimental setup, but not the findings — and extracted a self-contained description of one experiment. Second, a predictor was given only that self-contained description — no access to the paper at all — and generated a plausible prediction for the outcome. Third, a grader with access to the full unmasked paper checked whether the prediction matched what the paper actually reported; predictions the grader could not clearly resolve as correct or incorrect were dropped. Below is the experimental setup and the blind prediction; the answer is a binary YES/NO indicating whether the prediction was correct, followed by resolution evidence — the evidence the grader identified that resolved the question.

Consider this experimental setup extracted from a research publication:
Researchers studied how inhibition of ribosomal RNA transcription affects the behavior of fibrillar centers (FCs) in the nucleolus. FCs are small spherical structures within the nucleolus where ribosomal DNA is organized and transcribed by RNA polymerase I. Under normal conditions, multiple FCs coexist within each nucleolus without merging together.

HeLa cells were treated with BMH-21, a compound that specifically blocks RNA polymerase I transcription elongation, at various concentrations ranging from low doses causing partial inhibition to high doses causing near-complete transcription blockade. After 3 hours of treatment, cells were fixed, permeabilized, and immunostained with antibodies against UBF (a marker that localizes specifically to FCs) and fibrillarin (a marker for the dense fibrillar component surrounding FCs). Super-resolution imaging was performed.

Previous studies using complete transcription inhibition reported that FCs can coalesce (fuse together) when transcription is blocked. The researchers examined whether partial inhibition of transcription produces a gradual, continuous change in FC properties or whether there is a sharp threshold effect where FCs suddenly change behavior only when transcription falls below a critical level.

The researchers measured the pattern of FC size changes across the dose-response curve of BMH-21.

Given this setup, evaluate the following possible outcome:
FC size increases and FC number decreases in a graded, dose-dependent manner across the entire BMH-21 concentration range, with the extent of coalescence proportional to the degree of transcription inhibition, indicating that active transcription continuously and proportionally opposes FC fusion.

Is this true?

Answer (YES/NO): NO